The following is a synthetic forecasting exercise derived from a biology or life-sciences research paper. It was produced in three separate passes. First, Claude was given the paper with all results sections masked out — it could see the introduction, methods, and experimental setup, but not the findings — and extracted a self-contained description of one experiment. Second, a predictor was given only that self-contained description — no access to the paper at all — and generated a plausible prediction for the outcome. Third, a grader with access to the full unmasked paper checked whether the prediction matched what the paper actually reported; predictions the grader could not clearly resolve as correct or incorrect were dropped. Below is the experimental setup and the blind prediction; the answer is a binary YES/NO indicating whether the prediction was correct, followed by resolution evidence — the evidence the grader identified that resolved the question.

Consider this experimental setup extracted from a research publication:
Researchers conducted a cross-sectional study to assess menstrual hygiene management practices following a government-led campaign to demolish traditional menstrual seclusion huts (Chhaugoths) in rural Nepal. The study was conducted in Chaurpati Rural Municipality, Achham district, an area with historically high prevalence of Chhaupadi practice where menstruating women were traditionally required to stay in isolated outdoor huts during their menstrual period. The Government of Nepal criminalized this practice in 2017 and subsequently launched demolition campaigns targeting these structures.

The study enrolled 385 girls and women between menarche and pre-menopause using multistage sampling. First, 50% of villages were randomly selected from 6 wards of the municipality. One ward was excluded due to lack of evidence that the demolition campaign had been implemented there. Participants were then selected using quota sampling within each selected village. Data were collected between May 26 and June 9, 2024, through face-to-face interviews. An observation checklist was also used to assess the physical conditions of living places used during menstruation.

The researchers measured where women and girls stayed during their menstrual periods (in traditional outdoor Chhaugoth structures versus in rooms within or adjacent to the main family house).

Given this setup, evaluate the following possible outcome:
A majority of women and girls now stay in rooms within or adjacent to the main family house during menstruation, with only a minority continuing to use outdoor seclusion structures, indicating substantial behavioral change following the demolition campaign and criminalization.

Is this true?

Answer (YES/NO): YES